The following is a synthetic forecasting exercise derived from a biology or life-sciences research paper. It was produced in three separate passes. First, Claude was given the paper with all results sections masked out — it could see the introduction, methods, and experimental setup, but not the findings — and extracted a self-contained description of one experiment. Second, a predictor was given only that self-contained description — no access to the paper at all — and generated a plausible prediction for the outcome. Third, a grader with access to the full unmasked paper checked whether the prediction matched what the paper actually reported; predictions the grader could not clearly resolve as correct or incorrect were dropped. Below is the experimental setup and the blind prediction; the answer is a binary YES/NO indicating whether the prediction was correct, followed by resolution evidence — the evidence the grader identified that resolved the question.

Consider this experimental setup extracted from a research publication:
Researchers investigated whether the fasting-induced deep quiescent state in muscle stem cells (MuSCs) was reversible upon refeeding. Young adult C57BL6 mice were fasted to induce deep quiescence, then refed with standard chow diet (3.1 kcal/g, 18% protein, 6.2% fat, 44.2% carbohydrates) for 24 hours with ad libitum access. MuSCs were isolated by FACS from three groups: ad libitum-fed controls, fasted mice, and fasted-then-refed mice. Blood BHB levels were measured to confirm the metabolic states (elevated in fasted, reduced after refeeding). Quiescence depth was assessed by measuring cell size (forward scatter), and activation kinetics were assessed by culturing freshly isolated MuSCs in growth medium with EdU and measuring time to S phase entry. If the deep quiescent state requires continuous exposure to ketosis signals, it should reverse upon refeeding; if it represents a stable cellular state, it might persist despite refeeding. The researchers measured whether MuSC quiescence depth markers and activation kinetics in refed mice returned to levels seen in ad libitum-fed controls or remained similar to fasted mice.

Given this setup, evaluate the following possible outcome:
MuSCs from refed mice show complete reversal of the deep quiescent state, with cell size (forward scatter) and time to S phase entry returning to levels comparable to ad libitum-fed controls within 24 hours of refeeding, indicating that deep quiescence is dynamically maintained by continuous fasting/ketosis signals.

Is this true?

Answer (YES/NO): NO